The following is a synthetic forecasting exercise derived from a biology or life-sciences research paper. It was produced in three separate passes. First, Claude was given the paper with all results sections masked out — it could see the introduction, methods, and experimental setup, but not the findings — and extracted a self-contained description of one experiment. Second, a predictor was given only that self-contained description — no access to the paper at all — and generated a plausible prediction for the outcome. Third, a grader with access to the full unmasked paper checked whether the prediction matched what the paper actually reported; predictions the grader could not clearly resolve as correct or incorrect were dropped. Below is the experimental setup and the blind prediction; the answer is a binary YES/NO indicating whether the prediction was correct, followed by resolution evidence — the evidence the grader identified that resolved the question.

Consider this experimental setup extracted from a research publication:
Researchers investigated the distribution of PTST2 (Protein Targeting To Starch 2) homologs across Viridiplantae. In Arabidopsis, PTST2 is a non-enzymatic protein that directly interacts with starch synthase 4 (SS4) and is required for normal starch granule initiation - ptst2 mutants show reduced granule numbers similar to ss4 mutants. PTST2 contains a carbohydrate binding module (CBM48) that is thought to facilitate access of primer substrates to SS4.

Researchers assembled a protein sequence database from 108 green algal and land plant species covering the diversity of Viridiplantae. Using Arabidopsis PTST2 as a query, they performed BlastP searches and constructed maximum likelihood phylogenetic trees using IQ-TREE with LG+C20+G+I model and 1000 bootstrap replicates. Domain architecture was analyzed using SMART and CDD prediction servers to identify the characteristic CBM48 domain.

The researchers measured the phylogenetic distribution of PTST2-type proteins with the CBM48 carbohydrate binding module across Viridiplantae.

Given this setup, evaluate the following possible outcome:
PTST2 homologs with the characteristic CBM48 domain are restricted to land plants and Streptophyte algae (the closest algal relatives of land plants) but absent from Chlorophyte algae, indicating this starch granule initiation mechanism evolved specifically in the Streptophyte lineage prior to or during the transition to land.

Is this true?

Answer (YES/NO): YES